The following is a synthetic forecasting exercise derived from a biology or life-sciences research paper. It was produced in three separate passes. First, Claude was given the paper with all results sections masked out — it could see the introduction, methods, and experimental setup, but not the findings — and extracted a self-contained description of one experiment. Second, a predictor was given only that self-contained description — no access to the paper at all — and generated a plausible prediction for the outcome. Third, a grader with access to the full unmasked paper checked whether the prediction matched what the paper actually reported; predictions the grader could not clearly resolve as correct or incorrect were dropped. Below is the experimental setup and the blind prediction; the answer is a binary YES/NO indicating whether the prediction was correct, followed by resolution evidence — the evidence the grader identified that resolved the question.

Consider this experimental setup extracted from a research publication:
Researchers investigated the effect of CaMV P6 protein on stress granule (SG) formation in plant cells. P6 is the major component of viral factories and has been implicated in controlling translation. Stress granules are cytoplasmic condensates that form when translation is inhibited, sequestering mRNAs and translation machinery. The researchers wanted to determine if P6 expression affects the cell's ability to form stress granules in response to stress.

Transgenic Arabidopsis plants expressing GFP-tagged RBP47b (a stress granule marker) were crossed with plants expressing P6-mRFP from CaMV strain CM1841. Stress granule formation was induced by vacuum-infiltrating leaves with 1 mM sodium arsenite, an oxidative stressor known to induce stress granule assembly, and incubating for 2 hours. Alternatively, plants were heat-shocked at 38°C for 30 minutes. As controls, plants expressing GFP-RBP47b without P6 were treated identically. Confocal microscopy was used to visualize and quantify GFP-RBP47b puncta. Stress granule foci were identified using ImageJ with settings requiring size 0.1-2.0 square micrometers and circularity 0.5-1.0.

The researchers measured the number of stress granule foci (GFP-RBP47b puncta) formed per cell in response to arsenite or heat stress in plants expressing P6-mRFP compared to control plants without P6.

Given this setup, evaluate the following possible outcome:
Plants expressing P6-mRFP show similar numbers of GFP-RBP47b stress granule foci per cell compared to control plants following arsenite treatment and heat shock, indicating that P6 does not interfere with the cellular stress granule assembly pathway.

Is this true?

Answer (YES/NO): NO